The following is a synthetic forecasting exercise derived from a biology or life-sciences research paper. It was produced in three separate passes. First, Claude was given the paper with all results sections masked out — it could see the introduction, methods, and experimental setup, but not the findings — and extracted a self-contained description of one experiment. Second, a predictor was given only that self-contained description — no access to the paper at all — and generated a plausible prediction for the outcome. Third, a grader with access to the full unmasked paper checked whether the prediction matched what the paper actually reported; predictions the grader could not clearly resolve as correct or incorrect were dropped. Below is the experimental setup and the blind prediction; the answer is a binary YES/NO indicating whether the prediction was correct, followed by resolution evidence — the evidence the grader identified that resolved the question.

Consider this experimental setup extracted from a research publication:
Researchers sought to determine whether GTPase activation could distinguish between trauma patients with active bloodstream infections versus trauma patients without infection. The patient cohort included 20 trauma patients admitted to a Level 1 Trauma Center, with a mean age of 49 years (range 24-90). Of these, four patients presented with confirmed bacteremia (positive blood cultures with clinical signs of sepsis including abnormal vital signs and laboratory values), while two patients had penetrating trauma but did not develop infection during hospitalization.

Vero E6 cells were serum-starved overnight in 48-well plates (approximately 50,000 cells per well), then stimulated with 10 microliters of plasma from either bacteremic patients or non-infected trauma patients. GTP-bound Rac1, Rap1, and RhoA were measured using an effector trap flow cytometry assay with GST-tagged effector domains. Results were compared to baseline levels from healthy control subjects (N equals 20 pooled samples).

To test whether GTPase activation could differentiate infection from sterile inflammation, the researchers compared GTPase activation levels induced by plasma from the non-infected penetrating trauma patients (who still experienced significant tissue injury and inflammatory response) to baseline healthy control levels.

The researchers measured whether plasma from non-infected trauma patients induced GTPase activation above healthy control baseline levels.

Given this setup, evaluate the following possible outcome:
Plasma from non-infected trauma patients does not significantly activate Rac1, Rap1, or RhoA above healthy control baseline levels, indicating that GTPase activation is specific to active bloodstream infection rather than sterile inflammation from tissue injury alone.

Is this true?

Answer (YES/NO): YES